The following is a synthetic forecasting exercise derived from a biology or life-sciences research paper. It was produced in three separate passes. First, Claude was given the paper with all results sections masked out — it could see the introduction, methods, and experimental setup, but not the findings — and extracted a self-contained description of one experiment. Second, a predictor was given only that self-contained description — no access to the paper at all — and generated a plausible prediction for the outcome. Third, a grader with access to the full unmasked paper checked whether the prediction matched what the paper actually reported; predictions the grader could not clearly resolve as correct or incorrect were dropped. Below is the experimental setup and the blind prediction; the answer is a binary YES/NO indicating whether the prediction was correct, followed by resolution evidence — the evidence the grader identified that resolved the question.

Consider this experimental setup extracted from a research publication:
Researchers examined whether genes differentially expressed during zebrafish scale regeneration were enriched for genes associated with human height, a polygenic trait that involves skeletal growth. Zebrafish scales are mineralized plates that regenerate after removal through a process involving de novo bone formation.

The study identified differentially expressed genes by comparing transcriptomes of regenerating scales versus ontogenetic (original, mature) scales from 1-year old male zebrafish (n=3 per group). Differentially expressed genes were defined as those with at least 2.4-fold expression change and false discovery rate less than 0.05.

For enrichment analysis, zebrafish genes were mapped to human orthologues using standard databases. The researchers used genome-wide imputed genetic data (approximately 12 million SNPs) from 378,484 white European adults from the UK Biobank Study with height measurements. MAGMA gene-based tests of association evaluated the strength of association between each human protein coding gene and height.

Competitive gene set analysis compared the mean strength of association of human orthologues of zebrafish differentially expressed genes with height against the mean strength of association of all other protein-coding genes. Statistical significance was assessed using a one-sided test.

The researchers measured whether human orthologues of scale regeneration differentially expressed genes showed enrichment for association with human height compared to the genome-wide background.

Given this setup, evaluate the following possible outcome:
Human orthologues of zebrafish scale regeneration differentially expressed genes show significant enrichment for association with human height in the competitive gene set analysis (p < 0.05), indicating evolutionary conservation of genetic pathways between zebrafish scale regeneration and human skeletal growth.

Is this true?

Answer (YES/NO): YES